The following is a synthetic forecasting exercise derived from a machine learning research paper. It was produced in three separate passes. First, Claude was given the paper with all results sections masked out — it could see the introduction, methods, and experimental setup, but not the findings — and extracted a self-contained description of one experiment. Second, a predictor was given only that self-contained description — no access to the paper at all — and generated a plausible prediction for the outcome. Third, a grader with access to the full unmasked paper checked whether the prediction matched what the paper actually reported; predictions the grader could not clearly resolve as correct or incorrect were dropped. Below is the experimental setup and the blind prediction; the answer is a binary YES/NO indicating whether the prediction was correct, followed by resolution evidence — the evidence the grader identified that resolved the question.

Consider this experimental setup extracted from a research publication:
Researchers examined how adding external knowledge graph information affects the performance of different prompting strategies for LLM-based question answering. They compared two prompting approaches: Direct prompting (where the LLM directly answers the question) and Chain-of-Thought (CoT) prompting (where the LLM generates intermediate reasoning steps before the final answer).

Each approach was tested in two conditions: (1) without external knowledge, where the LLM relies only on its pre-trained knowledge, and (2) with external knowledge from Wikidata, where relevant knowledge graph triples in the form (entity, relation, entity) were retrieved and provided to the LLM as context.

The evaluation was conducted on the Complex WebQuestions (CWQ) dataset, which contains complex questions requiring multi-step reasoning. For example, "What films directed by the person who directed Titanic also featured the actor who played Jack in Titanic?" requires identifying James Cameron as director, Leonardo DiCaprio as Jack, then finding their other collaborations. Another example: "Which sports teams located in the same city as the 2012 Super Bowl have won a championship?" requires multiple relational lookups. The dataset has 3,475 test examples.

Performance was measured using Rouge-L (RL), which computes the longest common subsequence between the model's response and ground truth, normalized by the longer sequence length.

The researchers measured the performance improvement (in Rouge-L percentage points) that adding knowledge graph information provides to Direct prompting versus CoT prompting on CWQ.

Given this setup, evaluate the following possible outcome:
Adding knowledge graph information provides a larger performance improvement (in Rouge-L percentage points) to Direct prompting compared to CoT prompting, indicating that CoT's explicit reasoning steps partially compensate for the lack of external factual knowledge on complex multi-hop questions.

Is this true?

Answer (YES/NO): YES